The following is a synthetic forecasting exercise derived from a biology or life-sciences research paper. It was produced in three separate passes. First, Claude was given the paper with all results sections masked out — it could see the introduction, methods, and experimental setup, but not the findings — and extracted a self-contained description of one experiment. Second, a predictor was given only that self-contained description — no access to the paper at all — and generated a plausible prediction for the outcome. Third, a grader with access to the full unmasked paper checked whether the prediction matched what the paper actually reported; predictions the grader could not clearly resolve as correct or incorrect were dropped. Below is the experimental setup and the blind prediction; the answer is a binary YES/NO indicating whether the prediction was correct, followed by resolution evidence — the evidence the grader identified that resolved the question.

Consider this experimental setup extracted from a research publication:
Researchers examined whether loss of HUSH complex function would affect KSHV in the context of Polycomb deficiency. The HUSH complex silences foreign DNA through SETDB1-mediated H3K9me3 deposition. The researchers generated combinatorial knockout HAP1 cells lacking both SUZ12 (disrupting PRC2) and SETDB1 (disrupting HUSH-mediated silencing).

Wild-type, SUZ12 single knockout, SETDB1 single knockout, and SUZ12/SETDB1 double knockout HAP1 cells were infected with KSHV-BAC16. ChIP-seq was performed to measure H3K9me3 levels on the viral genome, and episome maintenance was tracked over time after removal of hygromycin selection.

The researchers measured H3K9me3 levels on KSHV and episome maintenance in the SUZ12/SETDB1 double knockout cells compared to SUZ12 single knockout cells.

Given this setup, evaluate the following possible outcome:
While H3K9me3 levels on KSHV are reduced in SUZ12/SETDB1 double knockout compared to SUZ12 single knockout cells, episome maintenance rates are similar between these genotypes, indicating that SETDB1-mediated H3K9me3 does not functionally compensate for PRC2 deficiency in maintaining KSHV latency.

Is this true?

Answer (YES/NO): YES